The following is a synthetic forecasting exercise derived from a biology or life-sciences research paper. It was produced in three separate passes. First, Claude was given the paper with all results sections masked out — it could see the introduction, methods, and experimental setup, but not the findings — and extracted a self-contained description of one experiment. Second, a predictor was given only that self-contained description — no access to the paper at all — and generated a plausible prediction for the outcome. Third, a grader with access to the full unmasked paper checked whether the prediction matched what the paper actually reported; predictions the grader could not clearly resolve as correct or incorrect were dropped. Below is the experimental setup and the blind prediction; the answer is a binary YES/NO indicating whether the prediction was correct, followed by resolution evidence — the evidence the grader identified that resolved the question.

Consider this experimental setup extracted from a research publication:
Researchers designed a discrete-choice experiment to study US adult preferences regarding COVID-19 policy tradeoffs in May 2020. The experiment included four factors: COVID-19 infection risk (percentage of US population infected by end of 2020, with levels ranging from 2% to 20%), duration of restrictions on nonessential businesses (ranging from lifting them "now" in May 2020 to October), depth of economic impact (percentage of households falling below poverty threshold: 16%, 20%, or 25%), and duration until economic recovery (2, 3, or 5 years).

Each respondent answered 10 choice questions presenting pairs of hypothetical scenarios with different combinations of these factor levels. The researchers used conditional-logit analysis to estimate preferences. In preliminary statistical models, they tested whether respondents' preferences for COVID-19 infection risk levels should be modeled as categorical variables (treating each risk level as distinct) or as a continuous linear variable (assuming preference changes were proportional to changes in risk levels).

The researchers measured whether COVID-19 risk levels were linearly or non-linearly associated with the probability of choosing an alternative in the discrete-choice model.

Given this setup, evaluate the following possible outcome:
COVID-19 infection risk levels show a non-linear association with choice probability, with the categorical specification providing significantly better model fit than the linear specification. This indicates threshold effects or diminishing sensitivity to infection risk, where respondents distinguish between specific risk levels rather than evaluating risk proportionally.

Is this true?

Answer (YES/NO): NO